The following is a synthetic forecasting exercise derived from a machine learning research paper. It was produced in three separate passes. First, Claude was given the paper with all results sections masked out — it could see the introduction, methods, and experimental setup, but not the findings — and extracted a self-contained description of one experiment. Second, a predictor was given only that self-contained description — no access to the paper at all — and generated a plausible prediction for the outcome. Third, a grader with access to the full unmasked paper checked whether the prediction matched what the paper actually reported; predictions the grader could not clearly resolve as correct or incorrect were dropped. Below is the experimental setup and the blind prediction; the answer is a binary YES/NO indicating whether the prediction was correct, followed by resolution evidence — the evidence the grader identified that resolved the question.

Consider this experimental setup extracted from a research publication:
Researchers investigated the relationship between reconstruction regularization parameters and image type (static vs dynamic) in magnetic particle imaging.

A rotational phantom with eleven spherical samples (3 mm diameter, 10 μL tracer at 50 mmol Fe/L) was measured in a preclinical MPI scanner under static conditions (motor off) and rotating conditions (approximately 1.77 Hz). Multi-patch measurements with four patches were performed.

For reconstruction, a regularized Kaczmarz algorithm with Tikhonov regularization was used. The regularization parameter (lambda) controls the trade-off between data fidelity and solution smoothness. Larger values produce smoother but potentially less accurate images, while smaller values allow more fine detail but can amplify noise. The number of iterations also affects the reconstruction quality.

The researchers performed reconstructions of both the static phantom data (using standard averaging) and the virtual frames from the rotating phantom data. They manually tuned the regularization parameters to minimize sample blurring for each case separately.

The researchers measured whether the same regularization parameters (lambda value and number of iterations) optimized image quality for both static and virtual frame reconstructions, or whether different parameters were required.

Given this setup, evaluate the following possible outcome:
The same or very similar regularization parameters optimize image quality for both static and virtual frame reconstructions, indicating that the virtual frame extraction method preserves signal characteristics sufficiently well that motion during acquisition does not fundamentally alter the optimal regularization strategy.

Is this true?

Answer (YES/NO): NO